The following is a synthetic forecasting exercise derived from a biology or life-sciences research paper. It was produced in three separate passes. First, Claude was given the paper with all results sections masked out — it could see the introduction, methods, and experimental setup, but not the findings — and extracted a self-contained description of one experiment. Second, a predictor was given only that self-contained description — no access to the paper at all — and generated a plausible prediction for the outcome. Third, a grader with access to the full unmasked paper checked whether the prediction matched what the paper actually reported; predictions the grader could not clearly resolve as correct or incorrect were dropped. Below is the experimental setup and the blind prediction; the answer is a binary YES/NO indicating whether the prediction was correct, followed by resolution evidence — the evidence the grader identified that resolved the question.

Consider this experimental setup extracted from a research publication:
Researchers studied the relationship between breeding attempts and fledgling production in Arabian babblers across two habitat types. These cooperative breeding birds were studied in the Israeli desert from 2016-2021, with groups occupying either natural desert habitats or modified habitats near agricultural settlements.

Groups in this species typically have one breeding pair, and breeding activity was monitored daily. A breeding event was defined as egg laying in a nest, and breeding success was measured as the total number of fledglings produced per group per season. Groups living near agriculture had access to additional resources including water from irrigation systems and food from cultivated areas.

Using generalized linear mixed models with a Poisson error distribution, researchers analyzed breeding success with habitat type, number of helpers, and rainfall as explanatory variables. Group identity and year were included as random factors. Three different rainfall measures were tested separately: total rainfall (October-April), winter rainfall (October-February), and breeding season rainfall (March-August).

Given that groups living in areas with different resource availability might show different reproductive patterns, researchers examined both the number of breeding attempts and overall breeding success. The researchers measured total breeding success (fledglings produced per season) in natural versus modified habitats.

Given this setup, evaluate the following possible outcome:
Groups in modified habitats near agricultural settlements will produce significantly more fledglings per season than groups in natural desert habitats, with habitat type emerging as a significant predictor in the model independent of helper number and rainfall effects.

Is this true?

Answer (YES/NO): YES